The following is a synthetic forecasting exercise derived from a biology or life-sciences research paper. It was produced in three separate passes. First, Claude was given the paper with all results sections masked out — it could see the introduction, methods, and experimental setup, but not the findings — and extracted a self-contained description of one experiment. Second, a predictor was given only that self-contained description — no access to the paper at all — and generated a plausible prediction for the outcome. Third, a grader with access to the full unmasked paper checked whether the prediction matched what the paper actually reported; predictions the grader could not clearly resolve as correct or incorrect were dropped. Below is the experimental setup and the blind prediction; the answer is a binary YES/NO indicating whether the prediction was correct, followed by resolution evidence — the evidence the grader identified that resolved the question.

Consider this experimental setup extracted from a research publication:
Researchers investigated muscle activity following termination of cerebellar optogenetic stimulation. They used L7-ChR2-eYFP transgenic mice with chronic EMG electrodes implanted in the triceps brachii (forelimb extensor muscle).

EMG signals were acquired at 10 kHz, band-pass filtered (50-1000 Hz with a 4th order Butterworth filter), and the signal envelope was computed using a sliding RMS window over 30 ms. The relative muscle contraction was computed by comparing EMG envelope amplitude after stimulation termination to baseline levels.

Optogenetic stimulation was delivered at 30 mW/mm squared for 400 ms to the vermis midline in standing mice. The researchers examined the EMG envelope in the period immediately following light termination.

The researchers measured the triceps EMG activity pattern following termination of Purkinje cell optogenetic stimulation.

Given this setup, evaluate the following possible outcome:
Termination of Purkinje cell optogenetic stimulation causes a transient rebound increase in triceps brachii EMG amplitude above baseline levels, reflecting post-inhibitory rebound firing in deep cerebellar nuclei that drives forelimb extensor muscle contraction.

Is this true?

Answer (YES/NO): YES